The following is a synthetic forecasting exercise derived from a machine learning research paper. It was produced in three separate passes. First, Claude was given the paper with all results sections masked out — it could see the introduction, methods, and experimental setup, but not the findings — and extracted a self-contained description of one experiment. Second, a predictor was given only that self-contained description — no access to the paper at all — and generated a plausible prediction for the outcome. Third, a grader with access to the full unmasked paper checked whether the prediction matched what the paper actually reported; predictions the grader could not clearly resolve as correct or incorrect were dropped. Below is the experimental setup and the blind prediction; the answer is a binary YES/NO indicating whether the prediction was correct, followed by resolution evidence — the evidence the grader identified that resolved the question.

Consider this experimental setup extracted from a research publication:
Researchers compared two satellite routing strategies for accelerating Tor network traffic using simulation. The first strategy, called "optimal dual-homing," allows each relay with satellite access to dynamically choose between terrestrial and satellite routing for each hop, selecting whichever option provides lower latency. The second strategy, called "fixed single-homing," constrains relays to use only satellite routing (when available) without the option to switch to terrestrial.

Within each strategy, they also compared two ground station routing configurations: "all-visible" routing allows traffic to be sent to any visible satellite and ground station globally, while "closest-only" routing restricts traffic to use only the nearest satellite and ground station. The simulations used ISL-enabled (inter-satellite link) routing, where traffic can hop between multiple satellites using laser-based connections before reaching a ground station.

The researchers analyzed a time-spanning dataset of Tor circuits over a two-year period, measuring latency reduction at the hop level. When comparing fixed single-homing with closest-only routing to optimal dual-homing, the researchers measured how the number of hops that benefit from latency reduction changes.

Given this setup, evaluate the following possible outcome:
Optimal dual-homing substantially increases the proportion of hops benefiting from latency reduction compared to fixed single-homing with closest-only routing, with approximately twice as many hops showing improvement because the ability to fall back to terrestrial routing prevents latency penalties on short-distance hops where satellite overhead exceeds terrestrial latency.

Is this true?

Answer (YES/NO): YES